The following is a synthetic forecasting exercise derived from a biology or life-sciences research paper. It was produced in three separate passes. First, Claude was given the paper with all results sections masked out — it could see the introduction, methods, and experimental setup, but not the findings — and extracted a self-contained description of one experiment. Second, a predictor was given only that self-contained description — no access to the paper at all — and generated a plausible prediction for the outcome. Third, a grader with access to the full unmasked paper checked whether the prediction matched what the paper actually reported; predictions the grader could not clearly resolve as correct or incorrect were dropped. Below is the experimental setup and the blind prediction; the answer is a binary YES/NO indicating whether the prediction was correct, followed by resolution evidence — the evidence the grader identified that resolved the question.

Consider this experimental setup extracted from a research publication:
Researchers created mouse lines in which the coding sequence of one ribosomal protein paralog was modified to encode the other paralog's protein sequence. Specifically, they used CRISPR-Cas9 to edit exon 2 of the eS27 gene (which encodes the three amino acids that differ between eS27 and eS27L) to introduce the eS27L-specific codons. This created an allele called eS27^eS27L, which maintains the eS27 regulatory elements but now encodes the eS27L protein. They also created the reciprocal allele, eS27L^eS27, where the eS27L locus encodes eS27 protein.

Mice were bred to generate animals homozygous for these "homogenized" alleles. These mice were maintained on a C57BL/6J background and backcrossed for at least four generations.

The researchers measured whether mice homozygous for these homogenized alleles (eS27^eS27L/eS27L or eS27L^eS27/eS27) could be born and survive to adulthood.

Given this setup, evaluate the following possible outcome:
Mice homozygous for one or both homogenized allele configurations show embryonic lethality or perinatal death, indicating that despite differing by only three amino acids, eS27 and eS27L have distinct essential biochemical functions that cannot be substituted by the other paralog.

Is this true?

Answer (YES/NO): NO